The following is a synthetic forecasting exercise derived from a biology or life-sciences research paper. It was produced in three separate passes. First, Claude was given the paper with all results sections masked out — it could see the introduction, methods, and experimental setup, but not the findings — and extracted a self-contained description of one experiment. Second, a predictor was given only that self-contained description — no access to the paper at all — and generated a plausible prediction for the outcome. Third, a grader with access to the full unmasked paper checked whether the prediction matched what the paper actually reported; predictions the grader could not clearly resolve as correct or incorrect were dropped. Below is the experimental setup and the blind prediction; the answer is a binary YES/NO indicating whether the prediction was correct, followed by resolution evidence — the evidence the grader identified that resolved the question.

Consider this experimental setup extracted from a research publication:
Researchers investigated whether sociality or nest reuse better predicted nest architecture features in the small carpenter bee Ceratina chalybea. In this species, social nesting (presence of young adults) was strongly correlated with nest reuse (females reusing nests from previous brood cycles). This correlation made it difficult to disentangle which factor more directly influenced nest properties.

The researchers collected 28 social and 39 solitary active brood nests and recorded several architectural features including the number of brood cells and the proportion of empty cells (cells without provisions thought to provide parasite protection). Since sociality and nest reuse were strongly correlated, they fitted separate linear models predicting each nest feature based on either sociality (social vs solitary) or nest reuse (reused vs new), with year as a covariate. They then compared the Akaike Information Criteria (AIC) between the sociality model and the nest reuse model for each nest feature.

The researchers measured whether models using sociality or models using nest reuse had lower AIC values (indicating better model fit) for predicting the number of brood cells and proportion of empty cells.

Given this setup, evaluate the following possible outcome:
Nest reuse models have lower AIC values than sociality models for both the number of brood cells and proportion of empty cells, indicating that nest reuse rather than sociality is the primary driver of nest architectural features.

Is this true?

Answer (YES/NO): NO